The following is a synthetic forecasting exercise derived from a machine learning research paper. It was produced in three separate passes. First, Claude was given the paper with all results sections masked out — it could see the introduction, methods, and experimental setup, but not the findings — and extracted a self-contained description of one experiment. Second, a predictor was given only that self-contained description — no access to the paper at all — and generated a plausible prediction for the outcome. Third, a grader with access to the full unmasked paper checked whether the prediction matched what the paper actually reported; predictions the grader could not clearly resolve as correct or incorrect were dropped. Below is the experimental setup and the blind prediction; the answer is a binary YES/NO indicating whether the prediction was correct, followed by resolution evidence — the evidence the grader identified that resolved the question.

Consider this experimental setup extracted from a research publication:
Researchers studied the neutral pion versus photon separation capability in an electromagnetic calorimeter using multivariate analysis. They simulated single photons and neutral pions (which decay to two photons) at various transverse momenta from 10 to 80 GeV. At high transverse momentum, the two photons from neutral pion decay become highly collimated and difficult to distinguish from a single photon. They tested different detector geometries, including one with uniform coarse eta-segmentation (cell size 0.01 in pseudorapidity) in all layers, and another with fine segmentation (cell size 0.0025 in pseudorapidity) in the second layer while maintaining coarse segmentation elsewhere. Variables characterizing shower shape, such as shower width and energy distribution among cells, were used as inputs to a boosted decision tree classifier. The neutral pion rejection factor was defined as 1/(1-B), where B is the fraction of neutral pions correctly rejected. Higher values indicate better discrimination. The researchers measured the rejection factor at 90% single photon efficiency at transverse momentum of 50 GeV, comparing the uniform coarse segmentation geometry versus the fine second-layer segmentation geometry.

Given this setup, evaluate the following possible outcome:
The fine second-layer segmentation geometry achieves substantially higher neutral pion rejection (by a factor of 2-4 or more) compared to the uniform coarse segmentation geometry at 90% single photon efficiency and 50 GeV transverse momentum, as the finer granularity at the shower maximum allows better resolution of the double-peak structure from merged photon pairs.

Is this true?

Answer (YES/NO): NO